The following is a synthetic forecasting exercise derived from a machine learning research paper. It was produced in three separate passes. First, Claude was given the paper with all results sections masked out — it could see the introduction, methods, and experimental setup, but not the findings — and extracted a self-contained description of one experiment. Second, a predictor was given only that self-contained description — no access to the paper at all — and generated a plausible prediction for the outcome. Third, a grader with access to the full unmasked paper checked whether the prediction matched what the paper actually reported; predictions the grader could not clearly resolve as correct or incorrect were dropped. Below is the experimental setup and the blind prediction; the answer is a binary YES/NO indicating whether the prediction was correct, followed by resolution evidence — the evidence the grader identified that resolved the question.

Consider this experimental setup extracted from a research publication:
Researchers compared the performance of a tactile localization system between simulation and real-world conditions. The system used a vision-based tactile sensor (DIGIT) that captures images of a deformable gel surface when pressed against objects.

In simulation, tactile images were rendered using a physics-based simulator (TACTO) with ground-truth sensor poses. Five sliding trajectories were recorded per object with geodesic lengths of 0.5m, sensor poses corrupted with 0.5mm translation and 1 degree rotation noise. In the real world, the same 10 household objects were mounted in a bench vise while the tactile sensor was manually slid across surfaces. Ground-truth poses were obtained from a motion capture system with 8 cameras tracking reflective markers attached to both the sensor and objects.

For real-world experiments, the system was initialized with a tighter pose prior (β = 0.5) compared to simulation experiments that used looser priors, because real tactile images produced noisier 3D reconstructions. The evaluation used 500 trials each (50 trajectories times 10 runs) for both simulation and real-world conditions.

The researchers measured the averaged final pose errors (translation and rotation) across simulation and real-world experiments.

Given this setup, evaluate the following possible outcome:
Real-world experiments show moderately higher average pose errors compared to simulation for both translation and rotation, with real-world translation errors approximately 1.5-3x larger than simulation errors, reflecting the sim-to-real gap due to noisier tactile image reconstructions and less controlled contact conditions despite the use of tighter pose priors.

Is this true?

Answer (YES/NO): YES